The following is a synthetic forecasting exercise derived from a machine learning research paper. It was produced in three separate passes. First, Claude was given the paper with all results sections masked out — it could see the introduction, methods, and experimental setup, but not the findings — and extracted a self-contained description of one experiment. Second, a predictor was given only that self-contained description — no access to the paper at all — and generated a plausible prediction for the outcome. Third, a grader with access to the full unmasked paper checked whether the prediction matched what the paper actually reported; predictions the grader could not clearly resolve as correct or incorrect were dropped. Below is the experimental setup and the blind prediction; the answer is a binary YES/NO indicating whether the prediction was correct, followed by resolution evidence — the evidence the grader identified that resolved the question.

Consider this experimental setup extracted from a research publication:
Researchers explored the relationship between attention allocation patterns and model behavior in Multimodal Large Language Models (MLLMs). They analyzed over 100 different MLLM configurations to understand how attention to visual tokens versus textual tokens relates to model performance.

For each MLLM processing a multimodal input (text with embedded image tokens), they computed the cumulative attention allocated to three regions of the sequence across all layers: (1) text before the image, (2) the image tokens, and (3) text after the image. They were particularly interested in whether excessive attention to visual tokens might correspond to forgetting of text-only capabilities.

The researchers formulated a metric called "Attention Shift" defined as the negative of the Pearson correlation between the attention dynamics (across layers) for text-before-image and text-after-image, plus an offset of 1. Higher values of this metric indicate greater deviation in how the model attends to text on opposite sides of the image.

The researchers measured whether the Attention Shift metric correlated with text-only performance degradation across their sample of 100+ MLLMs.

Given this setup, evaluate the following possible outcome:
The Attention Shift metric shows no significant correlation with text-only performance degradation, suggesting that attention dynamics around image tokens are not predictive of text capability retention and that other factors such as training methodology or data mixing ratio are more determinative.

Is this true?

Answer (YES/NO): NO